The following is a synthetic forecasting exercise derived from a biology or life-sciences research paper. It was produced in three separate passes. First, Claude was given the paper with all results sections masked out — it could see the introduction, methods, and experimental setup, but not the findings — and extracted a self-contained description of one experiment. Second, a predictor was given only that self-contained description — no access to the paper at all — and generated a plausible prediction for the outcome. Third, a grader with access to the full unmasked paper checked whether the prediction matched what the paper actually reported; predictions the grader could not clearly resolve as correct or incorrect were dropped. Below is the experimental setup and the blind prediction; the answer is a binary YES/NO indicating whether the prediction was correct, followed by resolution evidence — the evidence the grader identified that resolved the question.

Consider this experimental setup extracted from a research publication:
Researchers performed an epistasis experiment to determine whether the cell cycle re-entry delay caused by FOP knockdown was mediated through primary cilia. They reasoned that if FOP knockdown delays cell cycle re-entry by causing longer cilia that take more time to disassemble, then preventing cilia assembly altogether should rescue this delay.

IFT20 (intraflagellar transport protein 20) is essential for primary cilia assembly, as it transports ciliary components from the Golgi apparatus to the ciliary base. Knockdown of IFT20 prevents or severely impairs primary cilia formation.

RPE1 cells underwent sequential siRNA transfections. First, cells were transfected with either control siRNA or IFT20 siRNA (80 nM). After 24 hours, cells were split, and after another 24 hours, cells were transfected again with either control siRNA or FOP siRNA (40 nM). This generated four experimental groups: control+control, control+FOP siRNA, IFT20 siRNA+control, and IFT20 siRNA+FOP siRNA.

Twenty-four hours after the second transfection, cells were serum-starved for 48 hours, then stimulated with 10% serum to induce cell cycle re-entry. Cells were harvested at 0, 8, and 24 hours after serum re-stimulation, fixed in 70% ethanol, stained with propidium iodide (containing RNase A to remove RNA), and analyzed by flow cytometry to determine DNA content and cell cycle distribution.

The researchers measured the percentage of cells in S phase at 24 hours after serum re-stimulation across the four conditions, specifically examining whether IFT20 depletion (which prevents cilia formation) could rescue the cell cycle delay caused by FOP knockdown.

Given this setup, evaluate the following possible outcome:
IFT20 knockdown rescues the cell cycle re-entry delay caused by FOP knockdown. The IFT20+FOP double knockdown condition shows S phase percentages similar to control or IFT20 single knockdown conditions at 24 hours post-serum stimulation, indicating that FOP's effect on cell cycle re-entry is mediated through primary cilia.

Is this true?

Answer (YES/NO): YES